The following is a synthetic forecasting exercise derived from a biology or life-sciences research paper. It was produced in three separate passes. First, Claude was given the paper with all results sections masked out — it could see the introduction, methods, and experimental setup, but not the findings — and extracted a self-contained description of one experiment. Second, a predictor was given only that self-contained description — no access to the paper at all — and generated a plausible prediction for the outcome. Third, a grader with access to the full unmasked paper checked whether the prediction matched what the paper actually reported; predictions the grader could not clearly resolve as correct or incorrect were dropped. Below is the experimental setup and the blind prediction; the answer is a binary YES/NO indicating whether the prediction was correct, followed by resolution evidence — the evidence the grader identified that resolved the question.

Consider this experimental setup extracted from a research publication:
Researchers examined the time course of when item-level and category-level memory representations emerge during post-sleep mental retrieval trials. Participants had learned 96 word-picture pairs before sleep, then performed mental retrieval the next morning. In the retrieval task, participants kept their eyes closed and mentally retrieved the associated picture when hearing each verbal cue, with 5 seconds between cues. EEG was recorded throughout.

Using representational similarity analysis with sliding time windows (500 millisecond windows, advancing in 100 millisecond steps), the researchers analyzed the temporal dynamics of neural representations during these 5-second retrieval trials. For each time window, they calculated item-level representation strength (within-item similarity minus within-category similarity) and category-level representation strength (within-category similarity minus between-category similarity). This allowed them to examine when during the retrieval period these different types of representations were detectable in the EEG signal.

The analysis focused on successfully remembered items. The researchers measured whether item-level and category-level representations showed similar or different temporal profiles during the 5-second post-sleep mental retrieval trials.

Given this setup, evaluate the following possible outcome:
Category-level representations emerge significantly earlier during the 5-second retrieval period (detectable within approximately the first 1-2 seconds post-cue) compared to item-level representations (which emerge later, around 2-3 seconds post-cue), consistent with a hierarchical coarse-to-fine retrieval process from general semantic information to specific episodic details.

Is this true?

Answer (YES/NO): NO